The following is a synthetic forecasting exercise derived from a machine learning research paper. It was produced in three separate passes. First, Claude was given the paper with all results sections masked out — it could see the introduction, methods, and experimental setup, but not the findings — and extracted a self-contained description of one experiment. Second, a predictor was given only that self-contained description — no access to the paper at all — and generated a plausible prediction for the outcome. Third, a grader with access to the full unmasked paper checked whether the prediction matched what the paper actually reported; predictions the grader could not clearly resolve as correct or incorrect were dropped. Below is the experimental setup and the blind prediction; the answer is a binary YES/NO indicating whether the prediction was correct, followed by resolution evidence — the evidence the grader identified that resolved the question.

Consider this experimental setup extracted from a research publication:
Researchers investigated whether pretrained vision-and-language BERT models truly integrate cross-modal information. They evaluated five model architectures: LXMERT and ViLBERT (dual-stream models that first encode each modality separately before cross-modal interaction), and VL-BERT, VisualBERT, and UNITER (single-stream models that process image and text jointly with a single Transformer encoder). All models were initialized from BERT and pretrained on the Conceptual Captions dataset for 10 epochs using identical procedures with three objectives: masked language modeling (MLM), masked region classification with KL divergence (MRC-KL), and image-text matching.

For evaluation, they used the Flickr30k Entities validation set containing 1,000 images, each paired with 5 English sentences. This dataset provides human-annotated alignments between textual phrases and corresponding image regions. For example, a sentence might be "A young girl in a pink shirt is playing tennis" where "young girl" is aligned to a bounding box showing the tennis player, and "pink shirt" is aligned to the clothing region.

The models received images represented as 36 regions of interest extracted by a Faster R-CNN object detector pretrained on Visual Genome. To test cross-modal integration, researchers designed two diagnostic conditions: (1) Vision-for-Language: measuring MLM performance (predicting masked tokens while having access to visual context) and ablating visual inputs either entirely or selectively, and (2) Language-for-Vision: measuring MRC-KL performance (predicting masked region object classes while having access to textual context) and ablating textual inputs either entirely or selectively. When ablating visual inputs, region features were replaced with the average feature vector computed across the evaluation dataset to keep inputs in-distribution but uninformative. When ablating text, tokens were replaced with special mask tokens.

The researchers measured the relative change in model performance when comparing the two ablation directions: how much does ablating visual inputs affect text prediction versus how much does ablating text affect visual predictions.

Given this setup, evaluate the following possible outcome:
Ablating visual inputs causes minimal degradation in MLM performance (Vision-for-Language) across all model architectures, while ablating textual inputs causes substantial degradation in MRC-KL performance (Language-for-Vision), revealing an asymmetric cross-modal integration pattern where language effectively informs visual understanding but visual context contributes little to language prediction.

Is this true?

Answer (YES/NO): NO